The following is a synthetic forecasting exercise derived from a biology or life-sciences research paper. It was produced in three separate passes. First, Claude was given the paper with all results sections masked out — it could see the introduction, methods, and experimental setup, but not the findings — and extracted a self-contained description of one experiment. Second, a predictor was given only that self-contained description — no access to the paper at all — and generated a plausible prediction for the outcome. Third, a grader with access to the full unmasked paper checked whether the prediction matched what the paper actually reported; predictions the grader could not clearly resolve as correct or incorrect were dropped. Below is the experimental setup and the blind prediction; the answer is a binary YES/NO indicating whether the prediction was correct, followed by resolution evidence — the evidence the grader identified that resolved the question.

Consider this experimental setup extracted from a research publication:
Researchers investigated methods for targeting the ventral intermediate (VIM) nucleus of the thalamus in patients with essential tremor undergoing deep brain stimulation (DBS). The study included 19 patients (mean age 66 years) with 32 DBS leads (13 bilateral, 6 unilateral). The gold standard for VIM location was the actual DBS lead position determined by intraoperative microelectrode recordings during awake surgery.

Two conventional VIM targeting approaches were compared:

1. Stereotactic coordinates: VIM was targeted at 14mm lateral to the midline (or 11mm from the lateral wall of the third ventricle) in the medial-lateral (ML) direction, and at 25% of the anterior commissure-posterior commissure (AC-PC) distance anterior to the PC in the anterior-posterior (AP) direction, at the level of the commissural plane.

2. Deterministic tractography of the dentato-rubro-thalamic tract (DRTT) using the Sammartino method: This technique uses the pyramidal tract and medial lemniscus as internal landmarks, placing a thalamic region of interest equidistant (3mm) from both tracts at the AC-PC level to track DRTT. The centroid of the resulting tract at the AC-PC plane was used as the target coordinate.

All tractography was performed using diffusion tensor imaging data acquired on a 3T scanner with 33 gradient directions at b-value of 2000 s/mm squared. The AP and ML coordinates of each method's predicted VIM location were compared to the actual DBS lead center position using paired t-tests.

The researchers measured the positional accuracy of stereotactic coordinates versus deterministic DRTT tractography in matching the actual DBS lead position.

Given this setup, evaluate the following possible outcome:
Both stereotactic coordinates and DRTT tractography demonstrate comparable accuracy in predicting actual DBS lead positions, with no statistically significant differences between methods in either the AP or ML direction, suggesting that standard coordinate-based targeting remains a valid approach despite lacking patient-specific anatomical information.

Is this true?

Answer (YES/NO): NO